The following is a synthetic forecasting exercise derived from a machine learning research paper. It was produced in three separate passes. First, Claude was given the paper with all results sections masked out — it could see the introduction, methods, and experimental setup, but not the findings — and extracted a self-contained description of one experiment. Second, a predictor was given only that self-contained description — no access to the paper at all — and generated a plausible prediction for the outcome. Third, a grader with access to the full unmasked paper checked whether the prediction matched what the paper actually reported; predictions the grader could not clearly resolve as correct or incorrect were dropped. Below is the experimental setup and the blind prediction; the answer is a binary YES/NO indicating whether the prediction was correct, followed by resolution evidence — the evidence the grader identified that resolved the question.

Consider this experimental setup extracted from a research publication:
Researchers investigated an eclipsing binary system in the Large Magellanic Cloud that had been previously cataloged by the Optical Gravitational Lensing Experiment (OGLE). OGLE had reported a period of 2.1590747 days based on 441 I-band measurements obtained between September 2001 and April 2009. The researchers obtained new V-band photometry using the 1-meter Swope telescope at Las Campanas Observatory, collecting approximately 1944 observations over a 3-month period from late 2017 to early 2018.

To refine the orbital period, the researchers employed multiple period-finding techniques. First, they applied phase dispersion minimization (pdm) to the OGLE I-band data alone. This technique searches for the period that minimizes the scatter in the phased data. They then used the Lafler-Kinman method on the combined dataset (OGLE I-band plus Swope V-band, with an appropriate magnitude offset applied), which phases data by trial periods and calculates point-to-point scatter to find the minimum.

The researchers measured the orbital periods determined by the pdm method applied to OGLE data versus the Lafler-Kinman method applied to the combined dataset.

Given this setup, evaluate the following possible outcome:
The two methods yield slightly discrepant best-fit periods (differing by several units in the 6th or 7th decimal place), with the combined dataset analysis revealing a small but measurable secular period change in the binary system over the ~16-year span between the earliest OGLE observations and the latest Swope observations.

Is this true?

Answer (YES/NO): NO